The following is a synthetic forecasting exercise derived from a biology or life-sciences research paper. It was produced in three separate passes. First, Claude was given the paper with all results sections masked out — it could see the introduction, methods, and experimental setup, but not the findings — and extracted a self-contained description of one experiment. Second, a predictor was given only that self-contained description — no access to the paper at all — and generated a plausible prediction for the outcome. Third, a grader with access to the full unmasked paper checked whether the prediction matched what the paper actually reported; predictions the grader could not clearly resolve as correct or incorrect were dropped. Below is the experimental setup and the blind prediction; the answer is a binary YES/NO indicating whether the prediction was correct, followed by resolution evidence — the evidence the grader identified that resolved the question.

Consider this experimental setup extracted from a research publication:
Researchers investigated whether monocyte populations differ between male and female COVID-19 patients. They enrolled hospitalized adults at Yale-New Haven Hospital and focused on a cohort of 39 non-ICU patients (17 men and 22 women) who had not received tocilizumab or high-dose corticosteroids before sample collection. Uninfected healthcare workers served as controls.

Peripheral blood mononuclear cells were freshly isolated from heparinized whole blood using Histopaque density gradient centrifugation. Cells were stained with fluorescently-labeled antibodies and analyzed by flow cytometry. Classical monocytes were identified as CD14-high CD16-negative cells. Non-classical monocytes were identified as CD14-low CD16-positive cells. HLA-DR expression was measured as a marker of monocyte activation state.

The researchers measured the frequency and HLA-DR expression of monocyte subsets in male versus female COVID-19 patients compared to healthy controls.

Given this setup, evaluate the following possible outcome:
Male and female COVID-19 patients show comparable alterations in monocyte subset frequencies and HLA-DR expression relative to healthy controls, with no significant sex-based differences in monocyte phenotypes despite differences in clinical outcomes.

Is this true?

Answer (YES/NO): NO